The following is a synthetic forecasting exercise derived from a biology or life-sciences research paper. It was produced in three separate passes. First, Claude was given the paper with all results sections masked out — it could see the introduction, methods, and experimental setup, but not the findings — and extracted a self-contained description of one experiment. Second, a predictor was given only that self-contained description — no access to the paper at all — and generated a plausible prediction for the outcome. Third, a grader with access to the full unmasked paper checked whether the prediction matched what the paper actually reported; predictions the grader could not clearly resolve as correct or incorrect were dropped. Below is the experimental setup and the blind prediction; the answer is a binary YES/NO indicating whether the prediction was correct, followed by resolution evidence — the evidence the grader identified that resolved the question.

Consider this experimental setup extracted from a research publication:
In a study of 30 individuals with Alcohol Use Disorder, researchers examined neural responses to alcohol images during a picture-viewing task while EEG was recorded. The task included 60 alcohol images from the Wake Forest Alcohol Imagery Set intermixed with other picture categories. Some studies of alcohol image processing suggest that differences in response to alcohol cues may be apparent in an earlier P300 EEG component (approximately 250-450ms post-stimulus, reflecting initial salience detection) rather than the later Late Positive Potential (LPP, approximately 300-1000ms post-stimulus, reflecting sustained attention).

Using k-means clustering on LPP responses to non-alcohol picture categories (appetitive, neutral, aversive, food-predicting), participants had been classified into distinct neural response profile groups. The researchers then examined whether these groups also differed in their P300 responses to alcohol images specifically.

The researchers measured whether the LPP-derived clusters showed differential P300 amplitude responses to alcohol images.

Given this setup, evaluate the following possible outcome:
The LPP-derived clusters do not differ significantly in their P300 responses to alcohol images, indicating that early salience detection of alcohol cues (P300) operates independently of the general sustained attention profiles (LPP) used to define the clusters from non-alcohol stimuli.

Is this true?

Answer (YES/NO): YES